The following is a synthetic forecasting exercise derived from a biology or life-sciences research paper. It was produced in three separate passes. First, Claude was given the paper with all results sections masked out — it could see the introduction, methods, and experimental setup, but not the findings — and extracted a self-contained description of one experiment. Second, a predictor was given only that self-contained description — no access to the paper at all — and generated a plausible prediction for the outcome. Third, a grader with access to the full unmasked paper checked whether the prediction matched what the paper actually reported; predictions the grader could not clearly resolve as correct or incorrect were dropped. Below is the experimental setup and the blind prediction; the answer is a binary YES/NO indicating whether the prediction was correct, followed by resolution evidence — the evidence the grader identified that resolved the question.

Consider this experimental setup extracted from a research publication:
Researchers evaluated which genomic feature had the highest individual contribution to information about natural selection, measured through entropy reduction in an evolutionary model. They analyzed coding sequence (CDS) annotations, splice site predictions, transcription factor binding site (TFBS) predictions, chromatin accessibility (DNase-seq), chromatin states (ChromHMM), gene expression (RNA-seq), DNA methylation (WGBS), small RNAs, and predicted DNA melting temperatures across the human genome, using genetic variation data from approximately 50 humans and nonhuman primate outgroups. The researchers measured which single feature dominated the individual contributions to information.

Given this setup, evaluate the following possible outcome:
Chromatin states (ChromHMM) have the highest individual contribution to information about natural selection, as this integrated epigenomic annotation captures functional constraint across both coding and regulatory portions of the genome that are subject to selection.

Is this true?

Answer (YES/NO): NO